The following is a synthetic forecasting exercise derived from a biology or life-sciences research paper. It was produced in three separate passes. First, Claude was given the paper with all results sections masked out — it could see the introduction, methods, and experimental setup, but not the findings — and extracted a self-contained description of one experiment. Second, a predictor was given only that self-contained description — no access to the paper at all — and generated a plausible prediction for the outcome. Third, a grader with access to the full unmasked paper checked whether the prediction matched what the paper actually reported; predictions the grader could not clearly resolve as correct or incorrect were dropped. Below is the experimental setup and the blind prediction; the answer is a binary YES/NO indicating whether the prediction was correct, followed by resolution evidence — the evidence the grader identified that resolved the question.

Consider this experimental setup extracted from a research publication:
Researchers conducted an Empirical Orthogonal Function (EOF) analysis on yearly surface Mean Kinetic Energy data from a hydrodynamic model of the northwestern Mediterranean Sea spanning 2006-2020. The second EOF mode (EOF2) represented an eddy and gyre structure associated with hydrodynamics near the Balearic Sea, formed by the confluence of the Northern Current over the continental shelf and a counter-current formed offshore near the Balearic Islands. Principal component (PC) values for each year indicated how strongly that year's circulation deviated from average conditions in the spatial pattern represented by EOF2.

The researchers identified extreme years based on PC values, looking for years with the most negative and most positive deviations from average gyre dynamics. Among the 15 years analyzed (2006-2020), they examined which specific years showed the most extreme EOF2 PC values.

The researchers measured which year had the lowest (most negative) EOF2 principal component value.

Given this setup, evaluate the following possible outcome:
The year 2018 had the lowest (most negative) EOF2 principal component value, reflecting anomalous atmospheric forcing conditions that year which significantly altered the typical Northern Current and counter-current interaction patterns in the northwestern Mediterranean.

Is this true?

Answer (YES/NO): NO